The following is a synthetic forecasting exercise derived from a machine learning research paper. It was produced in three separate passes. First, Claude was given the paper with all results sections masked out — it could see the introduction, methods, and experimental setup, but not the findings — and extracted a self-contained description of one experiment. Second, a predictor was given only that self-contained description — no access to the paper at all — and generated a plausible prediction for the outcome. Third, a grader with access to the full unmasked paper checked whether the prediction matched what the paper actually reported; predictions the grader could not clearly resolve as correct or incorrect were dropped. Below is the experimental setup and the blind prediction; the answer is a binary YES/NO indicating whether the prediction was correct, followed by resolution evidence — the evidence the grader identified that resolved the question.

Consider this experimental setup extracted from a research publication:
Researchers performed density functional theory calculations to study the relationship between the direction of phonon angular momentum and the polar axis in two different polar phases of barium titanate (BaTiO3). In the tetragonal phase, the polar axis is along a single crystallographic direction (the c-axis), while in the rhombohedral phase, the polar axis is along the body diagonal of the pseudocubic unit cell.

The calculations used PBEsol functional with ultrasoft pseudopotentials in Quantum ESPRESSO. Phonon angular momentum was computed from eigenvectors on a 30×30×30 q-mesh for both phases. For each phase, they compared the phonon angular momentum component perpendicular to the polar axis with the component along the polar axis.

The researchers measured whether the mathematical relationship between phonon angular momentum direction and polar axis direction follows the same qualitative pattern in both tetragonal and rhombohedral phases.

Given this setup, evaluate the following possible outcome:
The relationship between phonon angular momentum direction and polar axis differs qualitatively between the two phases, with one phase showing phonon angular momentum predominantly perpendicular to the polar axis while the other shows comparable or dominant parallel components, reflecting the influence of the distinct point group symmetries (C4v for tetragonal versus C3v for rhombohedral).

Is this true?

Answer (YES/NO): NO